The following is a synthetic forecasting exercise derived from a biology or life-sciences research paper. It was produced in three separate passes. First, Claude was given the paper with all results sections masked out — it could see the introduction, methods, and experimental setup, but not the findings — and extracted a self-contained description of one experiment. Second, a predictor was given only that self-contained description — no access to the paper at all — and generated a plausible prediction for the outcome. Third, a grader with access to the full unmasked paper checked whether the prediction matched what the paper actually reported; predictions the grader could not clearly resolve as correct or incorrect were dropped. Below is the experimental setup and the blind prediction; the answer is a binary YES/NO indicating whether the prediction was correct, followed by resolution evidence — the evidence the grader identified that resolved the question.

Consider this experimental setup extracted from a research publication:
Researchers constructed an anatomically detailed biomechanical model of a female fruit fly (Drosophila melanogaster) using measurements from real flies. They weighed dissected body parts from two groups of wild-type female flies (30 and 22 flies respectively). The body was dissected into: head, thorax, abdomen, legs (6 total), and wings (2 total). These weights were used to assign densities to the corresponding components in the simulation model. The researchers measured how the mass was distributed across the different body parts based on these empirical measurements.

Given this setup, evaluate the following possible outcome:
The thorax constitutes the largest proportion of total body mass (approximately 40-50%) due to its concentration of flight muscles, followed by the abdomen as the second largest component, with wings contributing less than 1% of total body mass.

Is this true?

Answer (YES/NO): NO